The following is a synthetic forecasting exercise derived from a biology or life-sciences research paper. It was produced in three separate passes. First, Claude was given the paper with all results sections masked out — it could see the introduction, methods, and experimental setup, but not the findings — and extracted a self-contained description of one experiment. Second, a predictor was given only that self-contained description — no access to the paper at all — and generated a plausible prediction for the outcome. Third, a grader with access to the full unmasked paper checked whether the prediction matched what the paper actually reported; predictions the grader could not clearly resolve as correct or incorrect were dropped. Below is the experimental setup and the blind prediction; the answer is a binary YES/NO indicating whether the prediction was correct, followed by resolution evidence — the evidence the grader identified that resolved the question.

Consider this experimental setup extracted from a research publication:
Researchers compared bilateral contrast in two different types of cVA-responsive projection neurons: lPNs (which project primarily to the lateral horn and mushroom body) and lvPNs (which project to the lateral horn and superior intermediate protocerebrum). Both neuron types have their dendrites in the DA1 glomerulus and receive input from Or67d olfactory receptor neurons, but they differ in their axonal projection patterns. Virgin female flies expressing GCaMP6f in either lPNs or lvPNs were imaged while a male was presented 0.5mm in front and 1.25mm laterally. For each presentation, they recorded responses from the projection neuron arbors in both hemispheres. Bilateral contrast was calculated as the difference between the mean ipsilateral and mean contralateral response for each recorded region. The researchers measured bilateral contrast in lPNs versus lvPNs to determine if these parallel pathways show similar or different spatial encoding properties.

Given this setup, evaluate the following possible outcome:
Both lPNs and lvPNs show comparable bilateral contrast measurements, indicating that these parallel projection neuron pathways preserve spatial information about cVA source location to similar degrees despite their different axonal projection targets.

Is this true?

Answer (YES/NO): YES